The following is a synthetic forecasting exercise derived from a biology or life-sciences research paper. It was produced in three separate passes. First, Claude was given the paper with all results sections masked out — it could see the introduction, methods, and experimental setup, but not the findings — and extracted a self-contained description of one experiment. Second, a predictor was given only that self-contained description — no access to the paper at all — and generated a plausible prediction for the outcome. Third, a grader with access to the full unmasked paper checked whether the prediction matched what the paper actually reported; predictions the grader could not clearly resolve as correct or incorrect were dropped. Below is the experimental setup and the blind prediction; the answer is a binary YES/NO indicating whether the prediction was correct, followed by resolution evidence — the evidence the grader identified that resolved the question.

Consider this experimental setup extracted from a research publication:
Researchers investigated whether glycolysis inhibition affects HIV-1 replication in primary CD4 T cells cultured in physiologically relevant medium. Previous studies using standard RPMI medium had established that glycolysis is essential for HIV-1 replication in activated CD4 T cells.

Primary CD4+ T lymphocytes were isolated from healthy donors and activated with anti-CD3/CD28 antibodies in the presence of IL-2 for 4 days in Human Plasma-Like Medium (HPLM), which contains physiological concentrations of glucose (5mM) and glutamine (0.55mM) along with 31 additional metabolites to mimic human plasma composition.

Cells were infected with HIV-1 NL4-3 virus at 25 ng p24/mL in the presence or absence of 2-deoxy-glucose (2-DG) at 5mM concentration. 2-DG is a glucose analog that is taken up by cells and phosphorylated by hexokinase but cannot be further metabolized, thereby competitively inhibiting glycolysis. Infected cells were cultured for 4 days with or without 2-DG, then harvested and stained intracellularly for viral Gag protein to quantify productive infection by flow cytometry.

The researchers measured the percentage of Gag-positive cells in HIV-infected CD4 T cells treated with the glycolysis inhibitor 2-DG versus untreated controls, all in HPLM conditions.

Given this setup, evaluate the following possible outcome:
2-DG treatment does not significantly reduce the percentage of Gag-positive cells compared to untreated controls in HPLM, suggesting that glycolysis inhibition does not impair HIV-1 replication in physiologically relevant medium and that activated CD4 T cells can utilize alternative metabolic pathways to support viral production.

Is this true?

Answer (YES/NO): NO